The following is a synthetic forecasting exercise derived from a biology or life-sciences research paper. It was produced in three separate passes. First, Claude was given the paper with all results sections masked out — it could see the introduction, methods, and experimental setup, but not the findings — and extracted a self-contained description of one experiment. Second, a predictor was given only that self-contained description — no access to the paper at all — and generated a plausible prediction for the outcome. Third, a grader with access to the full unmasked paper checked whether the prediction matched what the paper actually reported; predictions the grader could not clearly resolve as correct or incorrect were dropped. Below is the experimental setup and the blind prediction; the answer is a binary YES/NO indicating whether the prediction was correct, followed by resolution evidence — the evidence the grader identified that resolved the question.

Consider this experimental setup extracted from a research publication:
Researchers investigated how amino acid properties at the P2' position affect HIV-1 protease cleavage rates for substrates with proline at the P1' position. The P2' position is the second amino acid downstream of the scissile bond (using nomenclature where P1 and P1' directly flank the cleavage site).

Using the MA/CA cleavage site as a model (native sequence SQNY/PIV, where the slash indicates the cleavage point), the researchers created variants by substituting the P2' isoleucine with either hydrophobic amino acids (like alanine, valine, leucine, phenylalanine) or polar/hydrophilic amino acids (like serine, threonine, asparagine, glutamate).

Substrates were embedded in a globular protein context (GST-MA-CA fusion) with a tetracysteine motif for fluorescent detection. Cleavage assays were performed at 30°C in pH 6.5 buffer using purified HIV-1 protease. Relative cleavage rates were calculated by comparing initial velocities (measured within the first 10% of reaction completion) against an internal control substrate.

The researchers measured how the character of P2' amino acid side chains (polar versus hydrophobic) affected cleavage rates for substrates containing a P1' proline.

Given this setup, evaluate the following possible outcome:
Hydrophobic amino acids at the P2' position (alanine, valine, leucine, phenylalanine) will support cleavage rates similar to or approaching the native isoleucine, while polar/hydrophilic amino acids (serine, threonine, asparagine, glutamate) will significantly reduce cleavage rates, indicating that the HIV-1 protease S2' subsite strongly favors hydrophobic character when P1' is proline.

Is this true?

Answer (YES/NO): NO